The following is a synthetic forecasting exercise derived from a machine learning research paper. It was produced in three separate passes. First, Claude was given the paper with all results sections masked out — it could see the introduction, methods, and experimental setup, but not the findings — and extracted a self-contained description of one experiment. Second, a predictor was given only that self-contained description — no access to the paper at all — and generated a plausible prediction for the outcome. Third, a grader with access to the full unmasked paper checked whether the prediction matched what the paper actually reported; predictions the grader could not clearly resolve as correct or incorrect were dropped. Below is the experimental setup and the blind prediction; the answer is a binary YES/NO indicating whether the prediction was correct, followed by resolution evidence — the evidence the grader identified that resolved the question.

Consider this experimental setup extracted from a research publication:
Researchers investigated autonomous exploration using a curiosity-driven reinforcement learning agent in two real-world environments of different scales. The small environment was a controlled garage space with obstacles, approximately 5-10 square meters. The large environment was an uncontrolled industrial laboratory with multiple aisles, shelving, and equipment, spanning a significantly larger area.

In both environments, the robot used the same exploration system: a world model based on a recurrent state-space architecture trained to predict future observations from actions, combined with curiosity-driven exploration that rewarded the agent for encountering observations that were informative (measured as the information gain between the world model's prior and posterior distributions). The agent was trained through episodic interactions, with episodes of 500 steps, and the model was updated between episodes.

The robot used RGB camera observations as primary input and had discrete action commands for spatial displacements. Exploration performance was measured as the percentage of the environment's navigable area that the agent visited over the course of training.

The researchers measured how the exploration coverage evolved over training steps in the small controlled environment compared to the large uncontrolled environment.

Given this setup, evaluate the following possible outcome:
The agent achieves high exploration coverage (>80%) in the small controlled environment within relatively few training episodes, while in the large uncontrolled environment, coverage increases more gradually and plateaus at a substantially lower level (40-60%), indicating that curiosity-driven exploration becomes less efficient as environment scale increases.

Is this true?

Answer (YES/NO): YES